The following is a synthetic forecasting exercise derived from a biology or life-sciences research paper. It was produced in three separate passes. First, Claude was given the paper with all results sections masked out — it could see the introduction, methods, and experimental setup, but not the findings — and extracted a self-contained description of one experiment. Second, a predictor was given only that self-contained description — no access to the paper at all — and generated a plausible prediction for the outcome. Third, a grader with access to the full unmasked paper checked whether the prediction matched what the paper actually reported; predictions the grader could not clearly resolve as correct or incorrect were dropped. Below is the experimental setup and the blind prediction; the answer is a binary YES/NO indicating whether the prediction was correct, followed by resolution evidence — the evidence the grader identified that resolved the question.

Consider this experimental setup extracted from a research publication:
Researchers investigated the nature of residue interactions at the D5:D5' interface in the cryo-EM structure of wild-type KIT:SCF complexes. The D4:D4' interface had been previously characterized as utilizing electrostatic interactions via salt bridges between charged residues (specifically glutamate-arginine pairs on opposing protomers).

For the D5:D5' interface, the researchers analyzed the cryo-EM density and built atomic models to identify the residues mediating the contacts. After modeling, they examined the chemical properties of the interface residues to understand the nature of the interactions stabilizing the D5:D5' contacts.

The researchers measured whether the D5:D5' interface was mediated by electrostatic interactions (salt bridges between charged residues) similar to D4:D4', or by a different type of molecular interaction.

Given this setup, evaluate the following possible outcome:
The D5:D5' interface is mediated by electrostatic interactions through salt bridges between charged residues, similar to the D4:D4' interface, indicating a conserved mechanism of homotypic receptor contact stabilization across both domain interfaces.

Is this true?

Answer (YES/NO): NO